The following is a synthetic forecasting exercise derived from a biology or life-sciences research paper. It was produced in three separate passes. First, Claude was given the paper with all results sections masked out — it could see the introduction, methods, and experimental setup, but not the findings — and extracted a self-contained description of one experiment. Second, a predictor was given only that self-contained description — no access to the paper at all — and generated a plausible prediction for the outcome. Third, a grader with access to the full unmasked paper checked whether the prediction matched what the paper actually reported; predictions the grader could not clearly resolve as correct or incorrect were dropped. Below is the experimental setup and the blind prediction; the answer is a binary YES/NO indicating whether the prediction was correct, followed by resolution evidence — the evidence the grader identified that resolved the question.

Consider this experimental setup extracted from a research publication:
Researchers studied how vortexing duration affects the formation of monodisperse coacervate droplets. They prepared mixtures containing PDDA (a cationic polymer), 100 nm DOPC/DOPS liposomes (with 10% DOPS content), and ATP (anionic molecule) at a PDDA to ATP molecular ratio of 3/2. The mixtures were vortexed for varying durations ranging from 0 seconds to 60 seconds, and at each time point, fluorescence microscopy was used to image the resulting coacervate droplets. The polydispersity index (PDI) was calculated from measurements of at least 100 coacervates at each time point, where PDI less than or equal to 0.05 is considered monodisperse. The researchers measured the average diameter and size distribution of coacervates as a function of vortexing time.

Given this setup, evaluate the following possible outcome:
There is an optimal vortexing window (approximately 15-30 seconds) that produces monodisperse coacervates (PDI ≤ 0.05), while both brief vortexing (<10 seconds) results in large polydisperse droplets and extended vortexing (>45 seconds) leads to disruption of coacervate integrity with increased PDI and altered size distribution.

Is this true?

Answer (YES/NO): NO